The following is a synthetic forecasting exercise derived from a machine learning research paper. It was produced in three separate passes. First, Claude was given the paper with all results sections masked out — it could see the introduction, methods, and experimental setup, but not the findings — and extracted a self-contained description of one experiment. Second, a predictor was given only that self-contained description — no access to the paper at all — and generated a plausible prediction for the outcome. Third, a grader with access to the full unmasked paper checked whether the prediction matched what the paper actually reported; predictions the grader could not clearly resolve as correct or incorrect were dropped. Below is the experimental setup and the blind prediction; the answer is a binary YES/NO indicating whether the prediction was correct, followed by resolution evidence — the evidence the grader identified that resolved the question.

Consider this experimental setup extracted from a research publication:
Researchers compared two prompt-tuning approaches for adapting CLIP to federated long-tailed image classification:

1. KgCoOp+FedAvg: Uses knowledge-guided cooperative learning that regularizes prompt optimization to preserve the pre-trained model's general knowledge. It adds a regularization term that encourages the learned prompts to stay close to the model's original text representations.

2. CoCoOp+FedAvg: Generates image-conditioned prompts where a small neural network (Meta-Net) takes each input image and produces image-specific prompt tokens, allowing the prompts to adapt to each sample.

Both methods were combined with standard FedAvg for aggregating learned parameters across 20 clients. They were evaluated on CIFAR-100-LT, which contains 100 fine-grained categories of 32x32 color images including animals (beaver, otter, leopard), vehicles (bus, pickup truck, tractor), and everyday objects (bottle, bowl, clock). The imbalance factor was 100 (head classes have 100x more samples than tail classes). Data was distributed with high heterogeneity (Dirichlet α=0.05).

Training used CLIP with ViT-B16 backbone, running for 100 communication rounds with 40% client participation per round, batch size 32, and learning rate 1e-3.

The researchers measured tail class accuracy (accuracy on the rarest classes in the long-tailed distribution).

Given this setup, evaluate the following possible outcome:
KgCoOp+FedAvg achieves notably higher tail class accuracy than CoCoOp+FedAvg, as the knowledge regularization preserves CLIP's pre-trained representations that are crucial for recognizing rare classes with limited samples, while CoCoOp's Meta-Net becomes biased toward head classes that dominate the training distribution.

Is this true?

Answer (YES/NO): YES